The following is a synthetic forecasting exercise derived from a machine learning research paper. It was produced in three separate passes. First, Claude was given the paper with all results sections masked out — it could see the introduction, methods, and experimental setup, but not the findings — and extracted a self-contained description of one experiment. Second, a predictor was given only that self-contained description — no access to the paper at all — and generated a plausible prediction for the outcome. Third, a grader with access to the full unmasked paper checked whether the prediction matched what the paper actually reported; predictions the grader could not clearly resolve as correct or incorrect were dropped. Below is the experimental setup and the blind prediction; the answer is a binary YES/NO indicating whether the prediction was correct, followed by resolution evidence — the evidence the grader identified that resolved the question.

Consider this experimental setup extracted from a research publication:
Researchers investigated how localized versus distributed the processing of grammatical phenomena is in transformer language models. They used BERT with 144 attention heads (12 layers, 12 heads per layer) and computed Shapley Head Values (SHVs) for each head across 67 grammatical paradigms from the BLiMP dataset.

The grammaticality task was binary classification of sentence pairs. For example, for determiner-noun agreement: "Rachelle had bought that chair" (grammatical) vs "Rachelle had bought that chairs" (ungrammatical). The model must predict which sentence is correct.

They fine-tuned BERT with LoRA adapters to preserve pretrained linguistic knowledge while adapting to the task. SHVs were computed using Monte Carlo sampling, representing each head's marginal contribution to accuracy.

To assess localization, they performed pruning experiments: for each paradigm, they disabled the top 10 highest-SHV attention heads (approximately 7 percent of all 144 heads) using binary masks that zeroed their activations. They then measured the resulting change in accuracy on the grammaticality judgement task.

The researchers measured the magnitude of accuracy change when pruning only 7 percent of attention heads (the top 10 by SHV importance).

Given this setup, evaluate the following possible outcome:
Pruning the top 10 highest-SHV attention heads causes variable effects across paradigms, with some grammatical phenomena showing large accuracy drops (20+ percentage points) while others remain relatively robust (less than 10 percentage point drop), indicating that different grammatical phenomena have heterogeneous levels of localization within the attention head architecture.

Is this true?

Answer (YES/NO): YES